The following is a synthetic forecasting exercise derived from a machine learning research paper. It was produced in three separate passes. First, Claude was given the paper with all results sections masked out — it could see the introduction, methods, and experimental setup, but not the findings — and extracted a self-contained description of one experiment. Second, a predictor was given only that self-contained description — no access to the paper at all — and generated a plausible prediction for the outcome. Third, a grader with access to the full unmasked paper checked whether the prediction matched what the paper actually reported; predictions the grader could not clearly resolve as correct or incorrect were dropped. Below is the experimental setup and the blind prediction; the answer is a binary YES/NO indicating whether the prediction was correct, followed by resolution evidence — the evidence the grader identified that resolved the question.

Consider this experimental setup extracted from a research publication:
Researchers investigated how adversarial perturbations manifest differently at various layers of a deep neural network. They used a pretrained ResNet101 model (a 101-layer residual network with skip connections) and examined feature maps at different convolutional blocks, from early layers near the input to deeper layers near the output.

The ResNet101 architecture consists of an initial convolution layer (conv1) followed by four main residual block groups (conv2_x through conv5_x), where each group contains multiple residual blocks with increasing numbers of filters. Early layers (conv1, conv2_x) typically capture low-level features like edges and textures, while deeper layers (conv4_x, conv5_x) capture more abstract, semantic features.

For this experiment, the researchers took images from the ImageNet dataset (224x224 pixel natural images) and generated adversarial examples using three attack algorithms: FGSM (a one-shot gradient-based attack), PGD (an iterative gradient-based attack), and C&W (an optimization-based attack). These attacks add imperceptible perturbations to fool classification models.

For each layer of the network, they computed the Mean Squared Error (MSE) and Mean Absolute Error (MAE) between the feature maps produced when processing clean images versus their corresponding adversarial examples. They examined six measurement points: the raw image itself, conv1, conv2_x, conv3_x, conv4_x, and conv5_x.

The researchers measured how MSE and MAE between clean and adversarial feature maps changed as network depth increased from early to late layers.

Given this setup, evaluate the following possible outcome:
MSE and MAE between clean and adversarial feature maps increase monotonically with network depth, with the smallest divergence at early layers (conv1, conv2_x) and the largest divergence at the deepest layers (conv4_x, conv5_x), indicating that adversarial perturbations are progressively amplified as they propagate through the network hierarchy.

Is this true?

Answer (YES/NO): YES